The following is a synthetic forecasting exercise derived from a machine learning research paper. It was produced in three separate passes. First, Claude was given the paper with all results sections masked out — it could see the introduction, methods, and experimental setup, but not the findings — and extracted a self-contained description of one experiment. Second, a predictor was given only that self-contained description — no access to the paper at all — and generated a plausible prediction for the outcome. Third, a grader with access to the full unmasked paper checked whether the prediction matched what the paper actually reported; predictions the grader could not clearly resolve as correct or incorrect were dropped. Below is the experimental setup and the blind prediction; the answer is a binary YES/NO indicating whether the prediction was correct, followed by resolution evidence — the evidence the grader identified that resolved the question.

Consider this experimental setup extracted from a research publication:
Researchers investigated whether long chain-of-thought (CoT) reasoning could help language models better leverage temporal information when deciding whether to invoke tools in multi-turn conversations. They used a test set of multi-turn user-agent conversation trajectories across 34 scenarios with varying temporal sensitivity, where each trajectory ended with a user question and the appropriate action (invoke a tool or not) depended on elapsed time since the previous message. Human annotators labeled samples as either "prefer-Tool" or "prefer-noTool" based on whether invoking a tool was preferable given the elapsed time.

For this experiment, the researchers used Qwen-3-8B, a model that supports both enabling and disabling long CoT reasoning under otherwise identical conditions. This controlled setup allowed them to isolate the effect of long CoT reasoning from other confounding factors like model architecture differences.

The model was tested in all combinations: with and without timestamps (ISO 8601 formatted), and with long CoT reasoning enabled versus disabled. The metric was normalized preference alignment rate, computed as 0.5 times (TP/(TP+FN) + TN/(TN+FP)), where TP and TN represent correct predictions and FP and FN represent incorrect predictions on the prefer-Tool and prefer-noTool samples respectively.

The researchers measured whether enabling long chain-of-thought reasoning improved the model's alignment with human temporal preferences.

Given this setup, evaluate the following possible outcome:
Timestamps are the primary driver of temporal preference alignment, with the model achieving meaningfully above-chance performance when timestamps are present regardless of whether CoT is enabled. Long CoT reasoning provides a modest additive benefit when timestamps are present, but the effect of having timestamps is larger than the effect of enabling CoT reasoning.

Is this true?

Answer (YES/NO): NO